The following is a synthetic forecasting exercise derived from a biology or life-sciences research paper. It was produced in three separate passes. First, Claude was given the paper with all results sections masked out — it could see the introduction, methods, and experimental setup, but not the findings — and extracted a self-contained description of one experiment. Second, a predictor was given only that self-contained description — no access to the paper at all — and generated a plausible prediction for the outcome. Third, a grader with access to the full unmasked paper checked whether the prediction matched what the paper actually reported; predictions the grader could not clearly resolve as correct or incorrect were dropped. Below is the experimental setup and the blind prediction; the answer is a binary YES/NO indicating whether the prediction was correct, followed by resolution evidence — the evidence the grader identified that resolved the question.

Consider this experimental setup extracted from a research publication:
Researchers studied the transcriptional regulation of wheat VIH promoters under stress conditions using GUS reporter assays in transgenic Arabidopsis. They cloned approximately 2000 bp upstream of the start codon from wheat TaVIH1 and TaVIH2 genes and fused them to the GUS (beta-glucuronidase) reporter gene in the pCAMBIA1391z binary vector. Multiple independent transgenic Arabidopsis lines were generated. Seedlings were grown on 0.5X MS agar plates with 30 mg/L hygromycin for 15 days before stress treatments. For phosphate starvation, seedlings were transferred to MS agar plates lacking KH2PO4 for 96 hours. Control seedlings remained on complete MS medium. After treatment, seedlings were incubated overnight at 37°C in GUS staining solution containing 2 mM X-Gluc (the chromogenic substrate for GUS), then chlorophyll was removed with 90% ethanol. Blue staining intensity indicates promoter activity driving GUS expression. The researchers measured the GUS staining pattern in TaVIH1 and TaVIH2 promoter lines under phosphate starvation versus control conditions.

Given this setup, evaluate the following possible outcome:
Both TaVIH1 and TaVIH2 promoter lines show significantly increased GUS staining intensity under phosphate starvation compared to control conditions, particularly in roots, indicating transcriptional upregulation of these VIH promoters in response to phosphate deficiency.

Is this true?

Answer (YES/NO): NO